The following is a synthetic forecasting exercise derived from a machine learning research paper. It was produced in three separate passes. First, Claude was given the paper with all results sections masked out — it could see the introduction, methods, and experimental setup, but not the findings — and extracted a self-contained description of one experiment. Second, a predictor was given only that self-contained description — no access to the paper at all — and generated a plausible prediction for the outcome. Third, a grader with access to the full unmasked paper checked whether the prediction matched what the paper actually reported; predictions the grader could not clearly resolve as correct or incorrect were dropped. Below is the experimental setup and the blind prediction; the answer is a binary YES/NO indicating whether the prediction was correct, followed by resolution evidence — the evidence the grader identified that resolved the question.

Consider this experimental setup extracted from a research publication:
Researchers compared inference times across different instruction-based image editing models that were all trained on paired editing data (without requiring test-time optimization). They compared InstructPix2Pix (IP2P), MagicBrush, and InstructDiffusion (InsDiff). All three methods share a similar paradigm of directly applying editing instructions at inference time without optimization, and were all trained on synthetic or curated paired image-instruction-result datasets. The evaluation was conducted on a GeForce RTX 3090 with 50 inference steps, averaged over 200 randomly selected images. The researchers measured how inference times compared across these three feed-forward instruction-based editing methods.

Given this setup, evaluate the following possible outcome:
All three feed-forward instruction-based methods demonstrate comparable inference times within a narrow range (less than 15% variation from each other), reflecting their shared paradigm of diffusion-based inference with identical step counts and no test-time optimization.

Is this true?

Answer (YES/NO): YES